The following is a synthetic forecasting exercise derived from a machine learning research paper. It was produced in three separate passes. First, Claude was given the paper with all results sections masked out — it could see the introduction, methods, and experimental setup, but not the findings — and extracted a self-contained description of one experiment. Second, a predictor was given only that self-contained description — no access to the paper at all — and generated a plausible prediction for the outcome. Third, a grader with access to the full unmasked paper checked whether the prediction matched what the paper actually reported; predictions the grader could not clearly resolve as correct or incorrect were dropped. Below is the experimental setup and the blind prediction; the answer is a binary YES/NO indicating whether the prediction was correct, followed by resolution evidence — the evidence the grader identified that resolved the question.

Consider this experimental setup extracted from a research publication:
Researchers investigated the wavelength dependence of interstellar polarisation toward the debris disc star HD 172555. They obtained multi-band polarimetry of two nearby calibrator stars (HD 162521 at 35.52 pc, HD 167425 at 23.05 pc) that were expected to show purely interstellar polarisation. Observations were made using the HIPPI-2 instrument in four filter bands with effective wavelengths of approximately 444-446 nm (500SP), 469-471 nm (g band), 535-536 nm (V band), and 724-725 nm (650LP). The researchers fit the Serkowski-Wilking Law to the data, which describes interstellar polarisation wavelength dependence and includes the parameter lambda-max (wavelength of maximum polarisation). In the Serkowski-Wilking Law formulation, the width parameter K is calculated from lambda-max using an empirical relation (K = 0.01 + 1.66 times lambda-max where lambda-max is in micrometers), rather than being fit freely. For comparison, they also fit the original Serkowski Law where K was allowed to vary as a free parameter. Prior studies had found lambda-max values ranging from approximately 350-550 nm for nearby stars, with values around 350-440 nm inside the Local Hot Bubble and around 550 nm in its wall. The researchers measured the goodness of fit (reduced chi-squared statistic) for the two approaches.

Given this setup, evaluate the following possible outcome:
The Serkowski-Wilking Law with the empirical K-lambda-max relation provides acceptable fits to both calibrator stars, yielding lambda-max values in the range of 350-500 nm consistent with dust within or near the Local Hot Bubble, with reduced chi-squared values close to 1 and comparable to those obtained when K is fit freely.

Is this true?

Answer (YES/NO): YES